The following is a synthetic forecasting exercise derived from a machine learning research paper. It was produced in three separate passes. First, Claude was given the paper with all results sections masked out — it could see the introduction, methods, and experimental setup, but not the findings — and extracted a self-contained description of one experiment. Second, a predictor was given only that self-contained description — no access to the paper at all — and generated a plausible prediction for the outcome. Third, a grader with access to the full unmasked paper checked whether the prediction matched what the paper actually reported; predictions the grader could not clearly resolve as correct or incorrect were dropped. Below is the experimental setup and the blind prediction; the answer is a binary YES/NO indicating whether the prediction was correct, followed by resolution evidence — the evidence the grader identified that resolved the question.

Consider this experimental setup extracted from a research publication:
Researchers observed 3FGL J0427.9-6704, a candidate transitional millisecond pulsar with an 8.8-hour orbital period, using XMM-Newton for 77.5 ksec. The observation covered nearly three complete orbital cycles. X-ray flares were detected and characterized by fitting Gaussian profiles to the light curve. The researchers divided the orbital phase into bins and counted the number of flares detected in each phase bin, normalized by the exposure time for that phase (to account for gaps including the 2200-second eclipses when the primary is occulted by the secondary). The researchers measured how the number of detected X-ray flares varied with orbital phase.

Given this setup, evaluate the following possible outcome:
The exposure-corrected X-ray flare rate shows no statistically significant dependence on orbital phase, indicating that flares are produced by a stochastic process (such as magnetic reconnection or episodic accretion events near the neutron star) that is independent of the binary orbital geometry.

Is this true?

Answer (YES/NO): YES